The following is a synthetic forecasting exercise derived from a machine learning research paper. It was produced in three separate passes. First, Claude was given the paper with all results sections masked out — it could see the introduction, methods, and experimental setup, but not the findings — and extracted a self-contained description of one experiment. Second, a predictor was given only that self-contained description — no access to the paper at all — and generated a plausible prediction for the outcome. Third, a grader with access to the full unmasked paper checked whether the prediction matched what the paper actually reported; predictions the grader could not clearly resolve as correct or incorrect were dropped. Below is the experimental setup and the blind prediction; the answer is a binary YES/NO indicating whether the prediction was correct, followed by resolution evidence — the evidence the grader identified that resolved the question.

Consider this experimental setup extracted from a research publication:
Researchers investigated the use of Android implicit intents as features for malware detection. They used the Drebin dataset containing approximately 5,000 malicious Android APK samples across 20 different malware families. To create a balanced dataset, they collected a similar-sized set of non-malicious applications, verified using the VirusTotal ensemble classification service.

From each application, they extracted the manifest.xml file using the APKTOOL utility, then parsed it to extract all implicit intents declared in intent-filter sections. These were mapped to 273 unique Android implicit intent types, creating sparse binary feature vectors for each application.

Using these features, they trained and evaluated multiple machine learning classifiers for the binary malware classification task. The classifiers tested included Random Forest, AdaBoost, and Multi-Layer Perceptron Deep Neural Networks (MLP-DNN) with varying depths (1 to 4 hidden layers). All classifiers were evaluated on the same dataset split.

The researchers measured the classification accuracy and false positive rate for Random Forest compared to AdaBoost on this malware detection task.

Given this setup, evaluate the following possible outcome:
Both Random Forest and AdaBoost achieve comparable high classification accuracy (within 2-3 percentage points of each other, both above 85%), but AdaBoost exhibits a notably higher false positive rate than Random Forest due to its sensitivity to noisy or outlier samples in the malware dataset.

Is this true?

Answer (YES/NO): NO